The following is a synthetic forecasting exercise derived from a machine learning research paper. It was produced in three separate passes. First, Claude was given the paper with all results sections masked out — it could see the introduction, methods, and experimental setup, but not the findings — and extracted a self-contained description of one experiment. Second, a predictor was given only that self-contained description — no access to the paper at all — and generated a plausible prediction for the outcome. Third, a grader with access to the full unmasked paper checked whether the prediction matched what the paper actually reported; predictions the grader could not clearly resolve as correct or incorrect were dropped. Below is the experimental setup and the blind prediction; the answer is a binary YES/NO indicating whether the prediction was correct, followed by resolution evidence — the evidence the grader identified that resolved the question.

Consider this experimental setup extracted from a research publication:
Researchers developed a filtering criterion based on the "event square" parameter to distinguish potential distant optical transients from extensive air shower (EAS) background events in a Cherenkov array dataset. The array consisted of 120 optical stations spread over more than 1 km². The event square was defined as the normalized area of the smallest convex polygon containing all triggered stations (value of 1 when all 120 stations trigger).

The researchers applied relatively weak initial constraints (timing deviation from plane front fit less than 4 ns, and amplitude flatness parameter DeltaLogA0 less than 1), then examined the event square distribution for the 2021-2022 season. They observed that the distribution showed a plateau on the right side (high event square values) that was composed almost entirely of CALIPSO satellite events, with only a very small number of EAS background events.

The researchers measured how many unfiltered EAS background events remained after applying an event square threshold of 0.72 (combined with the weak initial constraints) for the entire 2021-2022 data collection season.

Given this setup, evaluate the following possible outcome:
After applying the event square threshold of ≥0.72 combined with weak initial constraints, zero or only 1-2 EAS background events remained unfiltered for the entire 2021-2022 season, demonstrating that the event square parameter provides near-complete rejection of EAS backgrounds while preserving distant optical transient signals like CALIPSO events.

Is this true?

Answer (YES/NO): NO